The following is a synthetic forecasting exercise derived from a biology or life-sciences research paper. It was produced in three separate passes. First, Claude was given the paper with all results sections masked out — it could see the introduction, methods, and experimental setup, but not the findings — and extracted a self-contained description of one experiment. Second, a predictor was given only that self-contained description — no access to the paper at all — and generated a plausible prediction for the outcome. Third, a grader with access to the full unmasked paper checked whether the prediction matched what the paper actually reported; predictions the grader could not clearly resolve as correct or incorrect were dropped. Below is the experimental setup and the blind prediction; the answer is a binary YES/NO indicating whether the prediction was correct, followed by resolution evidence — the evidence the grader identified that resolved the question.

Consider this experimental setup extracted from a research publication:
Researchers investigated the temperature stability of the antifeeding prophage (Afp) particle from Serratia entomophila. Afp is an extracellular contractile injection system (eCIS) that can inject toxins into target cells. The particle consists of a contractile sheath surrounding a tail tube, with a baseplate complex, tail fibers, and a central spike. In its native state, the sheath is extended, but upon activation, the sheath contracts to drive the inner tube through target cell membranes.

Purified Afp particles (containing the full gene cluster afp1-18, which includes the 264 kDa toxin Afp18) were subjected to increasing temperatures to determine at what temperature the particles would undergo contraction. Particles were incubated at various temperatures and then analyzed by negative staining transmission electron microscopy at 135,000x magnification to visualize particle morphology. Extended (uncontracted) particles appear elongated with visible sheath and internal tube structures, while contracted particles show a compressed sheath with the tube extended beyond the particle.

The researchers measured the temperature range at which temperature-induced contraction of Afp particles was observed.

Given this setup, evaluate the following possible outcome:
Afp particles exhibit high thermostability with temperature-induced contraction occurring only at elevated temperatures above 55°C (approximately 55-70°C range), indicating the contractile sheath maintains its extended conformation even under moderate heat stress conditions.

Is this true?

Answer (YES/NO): YES